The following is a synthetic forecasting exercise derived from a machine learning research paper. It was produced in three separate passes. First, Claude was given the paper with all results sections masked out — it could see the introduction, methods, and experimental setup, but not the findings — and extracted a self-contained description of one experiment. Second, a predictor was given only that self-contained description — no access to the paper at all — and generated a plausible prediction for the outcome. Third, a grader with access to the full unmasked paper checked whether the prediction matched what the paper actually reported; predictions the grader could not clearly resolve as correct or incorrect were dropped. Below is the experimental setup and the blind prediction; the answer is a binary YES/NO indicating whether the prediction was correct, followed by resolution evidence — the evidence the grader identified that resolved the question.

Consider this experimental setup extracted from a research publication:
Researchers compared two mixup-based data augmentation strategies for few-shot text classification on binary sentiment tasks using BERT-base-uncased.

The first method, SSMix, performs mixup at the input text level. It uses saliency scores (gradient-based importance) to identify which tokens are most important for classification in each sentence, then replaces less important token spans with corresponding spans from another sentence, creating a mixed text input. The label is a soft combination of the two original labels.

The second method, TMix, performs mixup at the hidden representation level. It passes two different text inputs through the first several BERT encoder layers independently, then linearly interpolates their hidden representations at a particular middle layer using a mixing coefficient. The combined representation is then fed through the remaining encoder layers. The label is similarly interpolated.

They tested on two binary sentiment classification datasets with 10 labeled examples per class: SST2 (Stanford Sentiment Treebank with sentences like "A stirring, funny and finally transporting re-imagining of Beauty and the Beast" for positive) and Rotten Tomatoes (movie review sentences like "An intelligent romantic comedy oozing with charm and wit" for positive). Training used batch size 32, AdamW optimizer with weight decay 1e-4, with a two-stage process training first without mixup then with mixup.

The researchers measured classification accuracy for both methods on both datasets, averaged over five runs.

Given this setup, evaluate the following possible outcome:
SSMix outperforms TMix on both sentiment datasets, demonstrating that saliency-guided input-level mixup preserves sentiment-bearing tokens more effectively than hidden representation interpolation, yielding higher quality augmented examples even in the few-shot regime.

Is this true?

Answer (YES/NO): YES